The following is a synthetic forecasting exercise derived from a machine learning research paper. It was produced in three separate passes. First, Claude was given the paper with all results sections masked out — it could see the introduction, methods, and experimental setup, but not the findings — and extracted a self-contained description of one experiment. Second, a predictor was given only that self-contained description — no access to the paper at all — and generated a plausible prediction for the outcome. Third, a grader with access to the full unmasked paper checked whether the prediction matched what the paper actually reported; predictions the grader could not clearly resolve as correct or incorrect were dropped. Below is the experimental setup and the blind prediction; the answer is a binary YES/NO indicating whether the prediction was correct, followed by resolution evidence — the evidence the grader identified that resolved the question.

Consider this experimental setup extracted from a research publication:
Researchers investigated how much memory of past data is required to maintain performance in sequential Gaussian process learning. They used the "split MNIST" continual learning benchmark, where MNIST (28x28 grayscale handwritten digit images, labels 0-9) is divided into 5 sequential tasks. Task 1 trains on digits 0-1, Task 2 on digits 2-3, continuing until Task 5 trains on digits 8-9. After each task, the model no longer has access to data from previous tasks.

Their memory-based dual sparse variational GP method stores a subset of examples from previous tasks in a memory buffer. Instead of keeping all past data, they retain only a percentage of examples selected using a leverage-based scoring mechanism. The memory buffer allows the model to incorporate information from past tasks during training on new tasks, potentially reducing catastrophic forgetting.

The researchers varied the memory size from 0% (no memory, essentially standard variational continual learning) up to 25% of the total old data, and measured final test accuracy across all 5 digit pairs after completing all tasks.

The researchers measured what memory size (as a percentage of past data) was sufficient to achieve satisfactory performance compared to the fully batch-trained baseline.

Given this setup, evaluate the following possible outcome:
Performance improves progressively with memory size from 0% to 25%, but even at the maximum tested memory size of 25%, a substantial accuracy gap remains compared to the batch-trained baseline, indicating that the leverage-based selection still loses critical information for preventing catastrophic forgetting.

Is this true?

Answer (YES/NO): NO